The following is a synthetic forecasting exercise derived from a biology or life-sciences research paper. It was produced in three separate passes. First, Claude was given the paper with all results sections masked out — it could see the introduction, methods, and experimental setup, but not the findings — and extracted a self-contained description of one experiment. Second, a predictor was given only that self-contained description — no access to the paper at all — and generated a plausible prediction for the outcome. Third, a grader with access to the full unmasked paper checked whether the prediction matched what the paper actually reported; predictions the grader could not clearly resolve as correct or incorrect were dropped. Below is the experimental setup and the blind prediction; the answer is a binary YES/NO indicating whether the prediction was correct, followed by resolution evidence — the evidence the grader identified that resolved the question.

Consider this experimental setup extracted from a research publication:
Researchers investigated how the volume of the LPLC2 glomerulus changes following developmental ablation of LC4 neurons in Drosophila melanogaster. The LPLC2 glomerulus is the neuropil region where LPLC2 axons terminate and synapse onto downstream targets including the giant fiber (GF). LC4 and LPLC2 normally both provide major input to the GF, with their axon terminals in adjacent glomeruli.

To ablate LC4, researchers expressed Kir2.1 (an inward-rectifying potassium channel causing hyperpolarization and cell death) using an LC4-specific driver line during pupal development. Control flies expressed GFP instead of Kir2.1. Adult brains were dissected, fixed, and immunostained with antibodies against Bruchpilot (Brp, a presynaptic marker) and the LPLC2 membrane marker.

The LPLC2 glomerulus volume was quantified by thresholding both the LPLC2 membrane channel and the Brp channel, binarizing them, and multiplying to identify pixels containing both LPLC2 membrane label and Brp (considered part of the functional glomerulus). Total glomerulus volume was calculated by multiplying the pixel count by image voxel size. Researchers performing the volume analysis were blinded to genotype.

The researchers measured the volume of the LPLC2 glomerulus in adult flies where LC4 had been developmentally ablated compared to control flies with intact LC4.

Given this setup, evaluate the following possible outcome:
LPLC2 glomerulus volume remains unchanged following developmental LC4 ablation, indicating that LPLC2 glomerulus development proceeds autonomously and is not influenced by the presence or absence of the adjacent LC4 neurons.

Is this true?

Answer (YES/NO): NO